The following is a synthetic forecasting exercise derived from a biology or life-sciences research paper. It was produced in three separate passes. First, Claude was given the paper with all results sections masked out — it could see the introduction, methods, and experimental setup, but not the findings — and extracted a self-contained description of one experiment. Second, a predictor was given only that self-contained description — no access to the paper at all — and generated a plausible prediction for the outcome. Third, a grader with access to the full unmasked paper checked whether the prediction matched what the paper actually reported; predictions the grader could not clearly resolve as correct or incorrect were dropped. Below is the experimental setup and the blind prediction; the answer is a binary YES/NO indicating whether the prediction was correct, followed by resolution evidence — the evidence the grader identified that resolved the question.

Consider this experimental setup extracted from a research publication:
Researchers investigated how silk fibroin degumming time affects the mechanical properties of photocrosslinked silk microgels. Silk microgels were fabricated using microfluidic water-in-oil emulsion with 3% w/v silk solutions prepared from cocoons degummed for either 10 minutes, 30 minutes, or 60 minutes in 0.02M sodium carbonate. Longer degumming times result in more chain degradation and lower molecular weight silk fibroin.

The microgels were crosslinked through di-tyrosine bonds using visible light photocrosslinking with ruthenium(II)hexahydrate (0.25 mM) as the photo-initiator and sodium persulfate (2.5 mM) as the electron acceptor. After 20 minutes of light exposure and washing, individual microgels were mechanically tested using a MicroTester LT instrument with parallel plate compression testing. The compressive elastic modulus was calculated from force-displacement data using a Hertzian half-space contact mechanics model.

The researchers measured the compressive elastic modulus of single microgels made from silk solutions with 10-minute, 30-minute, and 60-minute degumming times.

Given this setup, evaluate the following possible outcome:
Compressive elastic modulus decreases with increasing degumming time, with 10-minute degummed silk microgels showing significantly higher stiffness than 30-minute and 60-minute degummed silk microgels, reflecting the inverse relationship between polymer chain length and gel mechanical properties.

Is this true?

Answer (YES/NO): YES